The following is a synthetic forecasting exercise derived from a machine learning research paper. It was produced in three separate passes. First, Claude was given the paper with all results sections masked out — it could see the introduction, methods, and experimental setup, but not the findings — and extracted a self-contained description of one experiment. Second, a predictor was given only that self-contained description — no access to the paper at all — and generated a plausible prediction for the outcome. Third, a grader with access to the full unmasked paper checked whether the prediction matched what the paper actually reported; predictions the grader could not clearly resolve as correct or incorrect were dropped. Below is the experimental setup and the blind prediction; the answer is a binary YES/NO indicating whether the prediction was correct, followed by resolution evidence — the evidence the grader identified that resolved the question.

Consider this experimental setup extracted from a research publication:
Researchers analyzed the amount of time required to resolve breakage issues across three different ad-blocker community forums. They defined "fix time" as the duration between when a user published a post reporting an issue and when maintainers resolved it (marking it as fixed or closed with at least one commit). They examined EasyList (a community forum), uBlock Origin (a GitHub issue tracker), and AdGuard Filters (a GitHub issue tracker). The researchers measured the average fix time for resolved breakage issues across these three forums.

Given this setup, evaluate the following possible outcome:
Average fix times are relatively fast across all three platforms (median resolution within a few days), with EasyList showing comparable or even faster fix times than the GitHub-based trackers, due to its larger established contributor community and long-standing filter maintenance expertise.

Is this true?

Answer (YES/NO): NO